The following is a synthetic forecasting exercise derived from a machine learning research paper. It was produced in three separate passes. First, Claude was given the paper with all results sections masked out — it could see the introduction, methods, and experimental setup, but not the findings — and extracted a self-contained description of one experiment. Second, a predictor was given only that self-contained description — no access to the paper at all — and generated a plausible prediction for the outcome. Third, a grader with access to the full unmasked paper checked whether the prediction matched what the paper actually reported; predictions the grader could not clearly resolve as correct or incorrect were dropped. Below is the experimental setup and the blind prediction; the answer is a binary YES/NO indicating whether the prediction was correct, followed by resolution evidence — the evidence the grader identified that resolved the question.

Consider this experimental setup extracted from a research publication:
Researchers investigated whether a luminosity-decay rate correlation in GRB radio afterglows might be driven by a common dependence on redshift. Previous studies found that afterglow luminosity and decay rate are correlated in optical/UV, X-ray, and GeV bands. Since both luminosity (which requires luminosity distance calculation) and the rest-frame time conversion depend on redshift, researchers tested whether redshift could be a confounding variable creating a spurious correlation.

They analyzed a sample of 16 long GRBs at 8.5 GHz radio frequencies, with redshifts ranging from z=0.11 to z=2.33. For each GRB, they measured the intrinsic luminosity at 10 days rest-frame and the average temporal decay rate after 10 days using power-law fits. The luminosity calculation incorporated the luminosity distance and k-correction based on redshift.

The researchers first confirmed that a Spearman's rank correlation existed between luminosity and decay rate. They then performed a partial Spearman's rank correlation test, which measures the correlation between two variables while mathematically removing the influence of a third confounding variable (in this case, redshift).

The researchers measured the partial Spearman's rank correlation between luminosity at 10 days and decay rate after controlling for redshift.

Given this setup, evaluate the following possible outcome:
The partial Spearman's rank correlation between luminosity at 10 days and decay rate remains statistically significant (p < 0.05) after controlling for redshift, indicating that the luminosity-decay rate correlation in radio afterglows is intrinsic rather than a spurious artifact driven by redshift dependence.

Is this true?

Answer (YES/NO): YES